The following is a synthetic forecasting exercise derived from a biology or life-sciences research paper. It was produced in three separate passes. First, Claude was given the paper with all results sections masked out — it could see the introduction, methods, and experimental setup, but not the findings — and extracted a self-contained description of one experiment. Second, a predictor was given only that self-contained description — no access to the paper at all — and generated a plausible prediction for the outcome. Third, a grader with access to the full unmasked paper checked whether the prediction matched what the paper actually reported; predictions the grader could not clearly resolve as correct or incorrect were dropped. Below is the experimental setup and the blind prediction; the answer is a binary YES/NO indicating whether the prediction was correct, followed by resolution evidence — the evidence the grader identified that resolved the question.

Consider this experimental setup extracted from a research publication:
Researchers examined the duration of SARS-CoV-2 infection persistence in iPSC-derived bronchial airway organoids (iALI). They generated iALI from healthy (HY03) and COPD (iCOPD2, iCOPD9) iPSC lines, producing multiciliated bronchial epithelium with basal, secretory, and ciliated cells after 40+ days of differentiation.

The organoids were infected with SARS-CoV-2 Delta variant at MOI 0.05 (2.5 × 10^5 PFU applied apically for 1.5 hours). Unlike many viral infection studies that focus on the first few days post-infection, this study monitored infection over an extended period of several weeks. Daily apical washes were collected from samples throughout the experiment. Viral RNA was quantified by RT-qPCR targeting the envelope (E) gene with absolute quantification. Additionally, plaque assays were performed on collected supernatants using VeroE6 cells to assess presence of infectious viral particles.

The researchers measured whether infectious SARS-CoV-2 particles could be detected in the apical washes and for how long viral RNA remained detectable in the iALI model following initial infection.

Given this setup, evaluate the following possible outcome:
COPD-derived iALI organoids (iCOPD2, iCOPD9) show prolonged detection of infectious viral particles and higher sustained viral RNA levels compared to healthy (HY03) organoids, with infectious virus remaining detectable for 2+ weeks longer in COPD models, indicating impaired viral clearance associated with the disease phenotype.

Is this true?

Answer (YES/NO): NO